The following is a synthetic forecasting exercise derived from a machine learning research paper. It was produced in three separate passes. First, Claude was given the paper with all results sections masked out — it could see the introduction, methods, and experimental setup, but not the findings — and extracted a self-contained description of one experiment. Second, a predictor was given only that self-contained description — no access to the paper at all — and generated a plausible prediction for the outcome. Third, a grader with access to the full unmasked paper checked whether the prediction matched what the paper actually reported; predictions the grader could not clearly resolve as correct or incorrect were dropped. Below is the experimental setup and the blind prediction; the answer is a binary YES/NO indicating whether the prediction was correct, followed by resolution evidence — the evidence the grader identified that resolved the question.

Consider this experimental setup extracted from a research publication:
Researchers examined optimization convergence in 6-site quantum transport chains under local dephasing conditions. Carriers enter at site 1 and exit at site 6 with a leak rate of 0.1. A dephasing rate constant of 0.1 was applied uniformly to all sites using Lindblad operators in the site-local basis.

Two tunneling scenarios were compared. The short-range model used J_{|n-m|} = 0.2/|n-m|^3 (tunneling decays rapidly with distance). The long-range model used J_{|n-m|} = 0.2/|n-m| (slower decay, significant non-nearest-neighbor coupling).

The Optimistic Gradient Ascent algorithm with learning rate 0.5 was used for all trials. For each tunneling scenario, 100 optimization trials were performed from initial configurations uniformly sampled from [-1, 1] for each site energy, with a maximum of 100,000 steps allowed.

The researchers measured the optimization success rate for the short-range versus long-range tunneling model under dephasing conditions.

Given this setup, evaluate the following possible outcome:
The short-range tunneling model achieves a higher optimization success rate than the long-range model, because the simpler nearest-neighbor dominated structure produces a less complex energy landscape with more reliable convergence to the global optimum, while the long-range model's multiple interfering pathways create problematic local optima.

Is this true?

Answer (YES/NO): YES